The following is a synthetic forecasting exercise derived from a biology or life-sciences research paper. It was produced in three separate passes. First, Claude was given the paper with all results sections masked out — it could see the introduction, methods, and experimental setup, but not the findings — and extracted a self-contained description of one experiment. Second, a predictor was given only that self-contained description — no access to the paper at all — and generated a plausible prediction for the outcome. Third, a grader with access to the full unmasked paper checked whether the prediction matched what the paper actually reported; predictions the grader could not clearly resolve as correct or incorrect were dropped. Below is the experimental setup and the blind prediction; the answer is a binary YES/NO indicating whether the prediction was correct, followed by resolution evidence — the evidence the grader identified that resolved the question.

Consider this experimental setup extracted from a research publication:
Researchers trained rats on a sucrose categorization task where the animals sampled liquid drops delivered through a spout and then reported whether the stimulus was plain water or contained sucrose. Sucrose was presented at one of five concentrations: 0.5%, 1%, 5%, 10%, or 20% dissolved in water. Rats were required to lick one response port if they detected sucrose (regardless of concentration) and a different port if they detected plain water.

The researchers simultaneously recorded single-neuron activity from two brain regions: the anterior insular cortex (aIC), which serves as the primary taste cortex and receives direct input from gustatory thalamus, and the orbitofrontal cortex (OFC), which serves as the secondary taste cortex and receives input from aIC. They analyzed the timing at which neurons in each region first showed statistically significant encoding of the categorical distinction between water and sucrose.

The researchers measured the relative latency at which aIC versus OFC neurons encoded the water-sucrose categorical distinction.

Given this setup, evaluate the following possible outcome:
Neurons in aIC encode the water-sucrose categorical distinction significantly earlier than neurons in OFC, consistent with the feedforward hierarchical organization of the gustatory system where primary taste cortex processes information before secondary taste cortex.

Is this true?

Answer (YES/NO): YES